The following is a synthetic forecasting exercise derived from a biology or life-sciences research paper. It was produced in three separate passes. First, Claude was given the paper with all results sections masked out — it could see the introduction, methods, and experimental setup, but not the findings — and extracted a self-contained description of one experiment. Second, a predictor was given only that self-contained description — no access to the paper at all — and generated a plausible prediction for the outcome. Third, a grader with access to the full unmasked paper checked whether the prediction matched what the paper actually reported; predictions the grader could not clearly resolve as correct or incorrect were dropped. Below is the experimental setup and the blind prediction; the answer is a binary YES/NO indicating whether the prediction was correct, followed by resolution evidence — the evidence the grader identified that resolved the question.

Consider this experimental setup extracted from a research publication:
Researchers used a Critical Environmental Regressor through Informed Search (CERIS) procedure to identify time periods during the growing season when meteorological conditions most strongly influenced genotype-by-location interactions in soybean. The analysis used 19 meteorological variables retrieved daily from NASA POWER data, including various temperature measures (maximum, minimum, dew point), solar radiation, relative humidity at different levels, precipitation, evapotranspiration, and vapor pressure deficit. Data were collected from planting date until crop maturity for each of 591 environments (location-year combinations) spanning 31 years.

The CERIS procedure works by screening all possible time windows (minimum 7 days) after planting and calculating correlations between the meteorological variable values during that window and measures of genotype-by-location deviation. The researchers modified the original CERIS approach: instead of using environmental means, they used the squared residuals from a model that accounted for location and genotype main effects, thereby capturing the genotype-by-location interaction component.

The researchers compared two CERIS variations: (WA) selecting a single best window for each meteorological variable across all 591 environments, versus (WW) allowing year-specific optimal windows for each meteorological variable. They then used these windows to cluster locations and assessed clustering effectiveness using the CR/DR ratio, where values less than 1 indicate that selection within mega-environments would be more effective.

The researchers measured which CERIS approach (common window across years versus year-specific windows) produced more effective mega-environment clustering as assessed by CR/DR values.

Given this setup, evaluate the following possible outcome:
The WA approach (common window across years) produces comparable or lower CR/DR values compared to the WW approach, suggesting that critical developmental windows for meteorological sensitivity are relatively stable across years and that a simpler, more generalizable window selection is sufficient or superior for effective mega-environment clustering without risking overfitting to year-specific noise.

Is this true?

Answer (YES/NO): YES